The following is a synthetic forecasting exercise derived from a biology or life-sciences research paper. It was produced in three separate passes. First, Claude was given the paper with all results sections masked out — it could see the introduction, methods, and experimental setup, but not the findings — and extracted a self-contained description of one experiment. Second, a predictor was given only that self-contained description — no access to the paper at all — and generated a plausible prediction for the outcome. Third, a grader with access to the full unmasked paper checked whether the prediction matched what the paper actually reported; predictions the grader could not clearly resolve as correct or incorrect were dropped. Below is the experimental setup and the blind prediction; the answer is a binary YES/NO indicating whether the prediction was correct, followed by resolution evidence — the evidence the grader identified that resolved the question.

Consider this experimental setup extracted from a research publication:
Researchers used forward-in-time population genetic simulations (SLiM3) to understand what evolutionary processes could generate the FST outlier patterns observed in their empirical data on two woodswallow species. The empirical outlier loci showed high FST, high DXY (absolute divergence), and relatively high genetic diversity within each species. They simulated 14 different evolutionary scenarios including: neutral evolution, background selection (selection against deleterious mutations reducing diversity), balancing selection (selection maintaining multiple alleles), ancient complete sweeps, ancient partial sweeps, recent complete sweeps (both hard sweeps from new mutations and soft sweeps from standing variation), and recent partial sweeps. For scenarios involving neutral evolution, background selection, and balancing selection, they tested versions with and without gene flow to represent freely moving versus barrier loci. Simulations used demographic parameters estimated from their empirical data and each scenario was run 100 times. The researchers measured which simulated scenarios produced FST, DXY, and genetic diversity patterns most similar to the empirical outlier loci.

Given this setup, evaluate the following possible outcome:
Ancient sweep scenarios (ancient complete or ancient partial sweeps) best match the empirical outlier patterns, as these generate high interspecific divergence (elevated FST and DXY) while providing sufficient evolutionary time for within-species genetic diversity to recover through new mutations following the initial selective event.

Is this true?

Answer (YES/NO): NO